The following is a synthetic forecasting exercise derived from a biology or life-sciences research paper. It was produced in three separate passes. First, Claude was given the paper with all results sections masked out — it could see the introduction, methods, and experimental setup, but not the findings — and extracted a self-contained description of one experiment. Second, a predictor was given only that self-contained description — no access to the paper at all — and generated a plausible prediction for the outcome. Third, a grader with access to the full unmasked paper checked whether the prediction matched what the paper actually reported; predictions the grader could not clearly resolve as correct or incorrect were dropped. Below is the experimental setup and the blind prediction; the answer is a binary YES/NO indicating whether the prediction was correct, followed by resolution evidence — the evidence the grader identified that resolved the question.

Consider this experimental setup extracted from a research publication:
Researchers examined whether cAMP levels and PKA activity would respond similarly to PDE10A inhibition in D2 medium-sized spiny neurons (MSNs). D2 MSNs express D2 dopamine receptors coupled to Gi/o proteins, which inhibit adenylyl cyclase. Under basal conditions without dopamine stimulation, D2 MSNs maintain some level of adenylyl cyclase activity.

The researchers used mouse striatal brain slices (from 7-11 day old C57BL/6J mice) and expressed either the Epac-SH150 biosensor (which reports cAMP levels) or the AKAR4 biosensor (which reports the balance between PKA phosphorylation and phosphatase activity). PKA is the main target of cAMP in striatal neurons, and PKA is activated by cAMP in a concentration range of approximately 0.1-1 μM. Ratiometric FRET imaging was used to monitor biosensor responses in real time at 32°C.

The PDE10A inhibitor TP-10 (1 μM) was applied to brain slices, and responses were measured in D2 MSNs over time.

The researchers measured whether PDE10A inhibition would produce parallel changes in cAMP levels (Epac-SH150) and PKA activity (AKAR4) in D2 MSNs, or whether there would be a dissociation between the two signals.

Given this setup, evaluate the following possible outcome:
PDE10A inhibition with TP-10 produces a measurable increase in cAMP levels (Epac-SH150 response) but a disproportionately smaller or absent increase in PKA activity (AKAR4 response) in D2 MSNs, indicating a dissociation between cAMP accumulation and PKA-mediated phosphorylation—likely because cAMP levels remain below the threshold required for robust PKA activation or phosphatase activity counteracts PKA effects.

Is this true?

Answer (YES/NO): NO